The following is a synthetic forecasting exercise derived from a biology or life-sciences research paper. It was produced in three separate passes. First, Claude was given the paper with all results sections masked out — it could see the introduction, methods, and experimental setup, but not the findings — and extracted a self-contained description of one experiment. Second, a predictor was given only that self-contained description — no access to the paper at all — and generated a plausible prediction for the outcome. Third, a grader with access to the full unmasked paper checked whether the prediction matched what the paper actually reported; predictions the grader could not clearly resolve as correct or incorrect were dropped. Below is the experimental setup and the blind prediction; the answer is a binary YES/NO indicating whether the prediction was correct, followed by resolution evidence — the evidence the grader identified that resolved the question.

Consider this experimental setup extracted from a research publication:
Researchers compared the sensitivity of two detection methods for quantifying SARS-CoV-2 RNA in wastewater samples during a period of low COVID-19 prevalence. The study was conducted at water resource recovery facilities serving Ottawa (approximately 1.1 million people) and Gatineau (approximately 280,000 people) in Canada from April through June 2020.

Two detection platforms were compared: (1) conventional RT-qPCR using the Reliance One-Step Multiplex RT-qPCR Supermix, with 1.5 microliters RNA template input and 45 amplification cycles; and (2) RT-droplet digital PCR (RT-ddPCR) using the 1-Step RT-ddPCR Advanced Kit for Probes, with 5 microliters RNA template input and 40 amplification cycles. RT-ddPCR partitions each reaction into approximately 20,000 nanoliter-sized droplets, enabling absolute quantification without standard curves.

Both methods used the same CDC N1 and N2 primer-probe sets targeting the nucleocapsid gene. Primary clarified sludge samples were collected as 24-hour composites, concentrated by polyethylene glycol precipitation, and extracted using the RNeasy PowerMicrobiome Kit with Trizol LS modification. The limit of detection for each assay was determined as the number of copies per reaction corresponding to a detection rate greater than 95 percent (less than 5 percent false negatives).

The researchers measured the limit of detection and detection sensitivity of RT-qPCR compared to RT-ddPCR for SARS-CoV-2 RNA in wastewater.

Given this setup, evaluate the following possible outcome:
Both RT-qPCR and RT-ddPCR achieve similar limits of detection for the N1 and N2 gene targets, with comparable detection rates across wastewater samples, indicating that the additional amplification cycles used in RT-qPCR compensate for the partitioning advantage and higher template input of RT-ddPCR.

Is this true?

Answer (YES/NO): NO